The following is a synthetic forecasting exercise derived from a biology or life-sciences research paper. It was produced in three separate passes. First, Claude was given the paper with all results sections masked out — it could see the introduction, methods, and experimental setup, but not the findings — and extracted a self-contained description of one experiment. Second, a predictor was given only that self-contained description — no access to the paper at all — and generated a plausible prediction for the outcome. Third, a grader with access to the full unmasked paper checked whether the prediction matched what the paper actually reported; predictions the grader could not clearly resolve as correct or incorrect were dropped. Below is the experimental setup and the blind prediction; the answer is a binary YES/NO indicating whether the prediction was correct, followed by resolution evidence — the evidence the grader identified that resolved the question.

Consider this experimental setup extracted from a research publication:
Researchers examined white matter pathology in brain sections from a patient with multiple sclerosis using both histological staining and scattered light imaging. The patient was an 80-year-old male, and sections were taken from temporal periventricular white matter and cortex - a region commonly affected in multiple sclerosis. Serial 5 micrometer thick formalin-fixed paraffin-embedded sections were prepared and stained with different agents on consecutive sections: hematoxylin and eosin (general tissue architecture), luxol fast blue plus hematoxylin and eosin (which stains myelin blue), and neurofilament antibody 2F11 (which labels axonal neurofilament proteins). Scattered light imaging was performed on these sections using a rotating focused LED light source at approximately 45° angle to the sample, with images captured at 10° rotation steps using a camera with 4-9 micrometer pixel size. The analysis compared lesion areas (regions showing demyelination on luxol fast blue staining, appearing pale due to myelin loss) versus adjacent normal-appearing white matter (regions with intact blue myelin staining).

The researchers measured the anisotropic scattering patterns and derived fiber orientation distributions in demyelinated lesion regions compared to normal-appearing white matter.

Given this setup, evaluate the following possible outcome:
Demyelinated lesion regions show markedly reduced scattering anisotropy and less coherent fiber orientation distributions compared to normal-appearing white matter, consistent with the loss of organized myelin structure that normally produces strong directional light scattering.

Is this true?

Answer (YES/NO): NO